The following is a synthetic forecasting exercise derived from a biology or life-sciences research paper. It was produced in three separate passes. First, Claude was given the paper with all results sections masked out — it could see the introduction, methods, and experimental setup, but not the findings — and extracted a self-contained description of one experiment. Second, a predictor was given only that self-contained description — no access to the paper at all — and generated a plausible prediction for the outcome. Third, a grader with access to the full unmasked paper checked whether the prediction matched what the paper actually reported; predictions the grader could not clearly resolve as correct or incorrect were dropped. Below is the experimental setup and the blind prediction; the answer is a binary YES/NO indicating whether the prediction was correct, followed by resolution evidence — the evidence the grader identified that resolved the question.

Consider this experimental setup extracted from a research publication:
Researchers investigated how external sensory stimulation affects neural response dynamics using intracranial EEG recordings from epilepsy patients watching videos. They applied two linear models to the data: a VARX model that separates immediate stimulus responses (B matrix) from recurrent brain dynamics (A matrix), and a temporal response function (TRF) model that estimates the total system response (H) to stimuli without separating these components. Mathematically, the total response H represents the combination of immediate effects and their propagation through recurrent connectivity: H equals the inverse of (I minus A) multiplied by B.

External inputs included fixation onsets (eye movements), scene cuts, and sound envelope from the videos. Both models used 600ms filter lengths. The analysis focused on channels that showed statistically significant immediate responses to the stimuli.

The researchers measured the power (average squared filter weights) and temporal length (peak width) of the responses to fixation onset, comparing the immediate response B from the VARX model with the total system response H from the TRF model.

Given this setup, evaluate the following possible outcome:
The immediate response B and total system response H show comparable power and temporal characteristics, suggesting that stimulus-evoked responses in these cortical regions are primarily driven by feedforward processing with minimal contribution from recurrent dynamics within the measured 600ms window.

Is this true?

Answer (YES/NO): NO